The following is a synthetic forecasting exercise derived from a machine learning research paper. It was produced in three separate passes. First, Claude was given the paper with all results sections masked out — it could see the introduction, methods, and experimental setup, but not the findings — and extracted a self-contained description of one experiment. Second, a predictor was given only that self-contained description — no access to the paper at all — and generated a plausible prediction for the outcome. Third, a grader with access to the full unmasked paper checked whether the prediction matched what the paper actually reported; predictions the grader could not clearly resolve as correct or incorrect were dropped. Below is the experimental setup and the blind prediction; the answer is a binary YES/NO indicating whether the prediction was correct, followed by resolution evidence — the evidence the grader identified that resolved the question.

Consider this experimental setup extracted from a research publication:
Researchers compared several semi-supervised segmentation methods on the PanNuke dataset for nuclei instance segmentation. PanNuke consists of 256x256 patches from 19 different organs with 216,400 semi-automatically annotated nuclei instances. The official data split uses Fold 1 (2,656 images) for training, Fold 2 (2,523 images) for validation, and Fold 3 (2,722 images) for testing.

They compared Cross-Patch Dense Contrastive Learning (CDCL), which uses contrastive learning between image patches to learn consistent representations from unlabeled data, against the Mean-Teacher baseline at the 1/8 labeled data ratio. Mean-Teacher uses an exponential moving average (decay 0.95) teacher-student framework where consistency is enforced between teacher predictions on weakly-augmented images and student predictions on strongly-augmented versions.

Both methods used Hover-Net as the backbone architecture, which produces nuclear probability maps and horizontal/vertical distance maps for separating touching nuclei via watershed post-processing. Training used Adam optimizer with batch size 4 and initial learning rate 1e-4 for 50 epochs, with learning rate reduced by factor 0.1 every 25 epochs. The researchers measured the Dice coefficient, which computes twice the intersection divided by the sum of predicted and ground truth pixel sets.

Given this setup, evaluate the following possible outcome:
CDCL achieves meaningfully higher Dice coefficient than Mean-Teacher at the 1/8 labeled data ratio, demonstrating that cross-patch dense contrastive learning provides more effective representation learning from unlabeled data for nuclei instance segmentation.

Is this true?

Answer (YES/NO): NO